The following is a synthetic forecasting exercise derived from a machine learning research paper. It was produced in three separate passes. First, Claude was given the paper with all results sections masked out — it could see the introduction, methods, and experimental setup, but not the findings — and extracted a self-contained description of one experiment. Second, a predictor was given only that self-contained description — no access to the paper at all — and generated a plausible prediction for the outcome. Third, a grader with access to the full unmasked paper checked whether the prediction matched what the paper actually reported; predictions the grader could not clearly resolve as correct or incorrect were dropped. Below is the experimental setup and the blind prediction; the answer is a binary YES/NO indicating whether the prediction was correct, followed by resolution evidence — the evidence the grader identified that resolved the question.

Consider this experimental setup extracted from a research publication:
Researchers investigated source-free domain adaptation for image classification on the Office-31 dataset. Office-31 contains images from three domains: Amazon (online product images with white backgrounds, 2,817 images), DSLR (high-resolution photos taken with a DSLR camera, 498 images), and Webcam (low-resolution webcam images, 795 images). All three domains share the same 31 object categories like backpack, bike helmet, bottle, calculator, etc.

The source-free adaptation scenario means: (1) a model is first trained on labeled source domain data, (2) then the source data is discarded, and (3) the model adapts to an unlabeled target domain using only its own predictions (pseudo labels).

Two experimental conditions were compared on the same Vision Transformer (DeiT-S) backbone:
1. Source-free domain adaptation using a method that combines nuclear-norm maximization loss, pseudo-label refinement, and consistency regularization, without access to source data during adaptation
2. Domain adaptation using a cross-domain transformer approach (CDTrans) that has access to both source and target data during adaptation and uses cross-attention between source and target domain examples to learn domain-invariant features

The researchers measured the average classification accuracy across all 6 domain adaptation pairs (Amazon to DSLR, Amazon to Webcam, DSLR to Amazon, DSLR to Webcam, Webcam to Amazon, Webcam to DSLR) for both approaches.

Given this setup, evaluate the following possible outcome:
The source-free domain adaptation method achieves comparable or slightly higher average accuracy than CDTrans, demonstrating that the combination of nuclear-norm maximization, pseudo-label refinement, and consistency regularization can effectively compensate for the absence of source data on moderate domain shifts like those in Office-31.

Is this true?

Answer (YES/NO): NO